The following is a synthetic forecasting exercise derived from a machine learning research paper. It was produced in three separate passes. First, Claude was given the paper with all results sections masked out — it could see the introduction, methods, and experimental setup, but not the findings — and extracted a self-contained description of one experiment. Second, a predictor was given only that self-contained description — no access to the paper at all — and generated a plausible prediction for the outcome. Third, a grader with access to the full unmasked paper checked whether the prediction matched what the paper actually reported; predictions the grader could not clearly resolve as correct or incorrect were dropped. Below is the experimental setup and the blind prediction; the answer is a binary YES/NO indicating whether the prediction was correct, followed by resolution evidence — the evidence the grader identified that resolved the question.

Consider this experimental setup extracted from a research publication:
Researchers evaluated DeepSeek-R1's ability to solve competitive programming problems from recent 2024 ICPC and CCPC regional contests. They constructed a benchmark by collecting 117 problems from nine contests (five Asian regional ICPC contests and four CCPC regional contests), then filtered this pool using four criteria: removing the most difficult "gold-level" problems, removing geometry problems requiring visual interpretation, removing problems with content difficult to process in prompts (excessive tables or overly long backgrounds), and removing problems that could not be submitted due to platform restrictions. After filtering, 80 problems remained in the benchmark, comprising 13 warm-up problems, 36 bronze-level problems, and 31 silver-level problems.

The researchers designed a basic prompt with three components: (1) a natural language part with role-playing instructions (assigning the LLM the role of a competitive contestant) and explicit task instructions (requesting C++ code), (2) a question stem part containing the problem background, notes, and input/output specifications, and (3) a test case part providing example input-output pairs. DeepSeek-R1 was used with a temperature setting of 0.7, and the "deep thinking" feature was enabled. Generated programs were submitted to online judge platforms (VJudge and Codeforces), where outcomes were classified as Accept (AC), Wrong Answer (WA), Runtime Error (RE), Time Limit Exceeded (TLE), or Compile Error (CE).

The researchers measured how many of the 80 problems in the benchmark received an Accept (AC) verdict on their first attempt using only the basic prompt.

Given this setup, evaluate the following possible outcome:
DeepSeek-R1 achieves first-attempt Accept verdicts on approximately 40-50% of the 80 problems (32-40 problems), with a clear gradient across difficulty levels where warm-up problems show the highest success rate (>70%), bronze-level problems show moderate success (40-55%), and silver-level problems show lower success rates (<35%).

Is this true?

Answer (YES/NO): NO